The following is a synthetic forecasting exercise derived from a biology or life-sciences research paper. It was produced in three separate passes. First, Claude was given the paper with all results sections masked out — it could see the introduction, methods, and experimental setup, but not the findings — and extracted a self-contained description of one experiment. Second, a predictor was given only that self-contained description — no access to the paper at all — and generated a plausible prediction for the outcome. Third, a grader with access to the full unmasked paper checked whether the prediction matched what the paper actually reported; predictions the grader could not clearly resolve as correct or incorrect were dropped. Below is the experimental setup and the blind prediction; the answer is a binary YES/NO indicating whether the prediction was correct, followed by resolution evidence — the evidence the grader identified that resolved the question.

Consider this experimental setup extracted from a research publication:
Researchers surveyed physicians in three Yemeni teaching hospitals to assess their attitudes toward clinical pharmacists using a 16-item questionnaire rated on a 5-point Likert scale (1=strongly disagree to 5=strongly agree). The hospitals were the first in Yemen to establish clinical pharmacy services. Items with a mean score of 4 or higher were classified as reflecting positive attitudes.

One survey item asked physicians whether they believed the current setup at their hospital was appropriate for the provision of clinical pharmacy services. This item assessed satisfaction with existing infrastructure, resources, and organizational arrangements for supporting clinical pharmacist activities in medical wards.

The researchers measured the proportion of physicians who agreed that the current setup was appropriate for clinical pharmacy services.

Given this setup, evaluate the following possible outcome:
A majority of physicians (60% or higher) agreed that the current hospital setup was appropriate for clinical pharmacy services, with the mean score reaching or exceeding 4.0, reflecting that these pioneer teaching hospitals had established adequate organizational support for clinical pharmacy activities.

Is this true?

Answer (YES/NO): NO